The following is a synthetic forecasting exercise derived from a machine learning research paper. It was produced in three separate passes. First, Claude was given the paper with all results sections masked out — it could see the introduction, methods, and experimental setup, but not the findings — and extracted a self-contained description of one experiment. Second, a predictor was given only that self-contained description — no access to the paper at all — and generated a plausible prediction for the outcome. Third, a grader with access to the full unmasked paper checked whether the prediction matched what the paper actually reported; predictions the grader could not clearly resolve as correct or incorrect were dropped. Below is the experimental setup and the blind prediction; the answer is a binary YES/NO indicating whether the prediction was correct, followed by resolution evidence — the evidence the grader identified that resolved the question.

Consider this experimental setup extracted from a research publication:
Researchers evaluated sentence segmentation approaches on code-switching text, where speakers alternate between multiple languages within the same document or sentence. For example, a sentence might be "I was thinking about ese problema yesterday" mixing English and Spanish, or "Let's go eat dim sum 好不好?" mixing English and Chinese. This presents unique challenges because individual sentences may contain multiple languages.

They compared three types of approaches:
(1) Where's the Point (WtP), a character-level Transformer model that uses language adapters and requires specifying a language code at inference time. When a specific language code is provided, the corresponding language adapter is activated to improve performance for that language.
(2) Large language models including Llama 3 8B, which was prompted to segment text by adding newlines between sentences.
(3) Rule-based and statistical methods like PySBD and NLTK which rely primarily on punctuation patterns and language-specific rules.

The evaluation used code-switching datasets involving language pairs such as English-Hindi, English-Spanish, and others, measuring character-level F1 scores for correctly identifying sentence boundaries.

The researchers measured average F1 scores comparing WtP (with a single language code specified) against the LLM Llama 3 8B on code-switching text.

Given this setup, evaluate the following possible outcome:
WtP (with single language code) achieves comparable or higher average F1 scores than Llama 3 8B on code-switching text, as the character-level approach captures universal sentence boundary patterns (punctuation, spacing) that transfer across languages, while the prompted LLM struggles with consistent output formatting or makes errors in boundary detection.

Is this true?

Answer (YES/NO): NO